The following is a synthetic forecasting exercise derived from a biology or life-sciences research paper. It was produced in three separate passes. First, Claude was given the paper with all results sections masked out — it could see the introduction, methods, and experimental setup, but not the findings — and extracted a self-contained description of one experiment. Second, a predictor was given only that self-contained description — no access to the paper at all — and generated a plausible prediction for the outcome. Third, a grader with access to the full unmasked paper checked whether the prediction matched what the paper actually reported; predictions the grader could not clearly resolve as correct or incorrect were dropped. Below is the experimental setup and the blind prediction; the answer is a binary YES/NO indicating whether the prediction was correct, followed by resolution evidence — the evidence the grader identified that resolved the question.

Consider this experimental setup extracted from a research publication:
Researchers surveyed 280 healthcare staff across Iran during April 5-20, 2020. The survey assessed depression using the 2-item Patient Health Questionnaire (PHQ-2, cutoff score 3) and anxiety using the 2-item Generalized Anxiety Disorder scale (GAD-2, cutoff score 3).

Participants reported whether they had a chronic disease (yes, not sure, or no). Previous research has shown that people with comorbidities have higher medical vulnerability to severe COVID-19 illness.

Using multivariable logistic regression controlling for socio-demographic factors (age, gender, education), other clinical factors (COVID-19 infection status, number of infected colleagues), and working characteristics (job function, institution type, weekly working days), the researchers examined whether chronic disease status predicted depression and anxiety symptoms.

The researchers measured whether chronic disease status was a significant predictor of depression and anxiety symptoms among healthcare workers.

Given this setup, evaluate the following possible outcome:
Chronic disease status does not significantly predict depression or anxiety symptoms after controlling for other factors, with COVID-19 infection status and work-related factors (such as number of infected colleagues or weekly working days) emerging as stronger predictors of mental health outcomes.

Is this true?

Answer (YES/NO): YES